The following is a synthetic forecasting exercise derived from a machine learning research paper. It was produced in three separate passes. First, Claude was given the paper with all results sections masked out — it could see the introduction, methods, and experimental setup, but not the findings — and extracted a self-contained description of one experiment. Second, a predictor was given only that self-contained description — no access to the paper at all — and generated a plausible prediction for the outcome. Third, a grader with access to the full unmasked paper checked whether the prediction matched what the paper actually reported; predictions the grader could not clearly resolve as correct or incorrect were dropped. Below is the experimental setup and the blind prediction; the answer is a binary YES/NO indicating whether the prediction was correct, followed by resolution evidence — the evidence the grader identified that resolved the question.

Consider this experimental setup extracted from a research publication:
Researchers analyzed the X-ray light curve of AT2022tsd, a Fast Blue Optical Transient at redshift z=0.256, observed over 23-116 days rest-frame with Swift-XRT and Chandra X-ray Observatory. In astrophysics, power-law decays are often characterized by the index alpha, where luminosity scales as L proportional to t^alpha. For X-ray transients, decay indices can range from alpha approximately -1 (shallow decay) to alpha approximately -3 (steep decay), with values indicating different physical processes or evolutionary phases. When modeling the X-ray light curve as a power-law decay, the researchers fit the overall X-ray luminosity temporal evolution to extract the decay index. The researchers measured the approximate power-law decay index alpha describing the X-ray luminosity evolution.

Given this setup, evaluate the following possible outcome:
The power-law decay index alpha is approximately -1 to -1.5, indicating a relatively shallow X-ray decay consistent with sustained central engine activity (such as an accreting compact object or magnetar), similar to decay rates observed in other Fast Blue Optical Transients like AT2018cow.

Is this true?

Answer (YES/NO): NO